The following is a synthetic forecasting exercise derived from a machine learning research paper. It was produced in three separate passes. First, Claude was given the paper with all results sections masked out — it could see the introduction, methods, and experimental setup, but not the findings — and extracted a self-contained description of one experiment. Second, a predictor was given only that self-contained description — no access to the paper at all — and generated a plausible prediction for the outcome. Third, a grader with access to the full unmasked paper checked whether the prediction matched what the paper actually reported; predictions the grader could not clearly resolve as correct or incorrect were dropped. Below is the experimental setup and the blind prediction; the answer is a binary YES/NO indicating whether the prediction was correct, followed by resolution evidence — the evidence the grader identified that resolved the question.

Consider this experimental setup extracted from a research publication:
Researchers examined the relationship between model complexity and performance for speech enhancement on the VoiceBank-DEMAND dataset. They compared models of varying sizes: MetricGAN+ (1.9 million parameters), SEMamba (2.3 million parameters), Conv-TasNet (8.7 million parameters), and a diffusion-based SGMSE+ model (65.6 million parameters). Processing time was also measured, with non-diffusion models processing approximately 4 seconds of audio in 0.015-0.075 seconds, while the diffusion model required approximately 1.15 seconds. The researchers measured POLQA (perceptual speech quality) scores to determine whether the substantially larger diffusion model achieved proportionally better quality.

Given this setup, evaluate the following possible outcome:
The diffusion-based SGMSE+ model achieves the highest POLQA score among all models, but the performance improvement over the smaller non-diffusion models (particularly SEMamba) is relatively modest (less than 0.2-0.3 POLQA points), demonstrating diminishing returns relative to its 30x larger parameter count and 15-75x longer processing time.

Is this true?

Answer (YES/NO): NO